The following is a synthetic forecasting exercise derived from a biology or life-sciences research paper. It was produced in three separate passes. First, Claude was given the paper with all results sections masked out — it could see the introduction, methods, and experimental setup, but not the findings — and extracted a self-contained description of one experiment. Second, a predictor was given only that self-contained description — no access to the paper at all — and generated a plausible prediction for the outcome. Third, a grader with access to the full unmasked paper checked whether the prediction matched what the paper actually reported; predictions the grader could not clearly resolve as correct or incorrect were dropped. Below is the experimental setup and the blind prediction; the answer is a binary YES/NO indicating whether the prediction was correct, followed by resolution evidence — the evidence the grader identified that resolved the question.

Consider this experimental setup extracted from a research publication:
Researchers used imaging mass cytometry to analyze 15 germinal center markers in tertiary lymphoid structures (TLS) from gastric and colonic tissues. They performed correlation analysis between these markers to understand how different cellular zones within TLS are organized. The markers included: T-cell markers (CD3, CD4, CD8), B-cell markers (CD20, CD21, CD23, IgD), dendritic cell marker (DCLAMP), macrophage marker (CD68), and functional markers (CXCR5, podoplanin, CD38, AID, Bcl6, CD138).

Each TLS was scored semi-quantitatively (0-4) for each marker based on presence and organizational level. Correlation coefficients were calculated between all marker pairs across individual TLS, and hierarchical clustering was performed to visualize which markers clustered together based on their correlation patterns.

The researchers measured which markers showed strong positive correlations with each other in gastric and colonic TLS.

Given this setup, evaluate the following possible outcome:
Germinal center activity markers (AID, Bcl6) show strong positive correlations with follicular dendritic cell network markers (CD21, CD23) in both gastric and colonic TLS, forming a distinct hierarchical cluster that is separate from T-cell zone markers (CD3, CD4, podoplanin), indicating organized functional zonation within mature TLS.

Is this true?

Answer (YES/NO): NO